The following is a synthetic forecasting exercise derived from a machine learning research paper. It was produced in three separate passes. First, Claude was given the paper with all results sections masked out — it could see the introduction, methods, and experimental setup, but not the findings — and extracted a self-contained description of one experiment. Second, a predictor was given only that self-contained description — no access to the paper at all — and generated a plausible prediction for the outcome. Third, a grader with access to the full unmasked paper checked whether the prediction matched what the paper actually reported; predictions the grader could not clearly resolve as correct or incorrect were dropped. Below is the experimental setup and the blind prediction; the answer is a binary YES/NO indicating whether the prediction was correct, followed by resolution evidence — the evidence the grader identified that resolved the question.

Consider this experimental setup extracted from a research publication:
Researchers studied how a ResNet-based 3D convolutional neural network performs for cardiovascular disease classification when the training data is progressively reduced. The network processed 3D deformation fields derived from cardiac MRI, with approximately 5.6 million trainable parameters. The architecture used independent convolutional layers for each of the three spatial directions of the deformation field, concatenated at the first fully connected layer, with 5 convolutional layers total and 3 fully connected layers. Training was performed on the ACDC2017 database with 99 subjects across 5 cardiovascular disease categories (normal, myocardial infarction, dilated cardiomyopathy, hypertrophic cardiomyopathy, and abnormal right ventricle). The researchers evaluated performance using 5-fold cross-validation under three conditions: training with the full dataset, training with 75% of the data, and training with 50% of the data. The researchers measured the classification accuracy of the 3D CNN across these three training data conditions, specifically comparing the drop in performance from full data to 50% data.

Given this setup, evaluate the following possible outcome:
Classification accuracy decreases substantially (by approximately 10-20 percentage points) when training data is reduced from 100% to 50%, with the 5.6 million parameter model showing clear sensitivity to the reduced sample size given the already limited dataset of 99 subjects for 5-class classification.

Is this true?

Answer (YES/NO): YES